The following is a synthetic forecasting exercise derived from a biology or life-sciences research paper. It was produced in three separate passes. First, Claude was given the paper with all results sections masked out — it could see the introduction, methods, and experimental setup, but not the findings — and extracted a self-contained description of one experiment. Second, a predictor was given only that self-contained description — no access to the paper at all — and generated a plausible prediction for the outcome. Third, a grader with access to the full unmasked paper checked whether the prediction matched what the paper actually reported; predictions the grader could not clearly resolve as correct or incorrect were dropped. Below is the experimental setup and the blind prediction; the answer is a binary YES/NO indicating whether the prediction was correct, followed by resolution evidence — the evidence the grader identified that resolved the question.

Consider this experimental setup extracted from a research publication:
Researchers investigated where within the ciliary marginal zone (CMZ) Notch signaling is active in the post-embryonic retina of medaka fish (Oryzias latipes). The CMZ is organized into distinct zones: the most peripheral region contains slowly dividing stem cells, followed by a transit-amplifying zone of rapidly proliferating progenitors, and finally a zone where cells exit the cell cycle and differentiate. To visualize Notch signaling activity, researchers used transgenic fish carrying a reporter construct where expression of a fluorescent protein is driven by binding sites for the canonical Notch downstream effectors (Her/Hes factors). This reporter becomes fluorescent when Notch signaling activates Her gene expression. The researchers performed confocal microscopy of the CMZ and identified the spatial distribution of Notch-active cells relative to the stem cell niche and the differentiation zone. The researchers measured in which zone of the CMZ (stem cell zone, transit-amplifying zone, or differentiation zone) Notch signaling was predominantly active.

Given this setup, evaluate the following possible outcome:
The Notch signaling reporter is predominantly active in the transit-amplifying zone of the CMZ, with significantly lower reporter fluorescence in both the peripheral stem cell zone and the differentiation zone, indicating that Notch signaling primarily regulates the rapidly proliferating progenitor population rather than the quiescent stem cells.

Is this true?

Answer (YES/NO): YES